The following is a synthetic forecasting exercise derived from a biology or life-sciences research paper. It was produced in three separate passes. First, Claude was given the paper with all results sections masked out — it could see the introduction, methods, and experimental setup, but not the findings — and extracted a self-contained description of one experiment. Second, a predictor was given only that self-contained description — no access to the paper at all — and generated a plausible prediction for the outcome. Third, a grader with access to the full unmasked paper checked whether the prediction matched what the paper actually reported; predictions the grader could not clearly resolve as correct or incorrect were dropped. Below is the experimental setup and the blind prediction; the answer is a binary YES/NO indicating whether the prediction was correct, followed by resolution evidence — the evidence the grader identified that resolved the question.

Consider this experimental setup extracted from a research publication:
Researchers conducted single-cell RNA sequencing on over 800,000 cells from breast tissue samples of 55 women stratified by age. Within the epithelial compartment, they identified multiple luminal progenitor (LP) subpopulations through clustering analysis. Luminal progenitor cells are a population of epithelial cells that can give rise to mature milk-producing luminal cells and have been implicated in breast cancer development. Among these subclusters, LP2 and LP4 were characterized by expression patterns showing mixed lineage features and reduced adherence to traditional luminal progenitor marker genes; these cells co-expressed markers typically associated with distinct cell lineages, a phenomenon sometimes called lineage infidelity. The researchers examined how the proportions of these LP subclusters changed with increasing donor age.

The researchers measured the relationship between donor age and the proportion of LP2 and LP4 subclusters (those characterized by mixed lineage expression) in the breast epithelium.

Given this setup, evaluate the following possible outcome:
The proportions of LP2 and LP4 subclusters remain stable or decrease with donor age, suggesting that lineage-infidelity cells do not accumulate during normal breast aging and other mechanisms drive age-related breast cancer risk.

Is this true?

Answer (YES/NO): NO